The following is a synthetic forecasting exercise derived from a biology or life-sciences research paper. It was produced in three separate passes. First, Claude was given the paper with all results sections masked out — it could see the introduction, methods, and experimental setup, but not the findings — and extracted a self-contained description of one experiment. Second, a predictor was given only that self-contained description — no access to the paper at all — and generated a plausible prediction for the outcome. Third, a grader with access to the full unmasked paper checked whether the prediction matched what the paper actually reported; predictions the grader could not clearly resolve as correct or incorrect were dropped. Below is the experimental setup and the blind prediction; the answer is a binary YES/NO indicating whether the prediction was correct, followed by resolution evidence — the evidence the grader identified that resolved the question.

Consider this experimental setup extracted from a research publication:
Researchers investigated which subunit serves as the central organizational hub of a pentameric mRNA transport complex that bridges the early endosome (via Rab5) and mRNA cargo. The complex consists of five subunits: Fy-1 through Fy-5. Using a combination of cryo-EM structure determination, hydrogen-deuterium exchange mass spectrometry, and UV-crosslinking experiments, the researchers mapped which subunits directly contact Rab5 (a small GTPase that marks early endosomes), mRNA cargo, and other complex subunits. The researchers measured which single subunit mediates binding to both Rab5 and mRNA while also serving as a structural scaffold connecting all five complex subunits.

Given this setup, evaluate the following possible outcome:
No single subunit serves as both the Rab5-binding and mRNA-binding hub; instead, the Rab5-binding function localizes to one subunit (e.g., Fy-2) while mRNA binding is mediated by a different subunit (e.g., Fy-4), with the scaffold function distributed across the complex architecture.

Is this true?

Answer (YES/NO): NO